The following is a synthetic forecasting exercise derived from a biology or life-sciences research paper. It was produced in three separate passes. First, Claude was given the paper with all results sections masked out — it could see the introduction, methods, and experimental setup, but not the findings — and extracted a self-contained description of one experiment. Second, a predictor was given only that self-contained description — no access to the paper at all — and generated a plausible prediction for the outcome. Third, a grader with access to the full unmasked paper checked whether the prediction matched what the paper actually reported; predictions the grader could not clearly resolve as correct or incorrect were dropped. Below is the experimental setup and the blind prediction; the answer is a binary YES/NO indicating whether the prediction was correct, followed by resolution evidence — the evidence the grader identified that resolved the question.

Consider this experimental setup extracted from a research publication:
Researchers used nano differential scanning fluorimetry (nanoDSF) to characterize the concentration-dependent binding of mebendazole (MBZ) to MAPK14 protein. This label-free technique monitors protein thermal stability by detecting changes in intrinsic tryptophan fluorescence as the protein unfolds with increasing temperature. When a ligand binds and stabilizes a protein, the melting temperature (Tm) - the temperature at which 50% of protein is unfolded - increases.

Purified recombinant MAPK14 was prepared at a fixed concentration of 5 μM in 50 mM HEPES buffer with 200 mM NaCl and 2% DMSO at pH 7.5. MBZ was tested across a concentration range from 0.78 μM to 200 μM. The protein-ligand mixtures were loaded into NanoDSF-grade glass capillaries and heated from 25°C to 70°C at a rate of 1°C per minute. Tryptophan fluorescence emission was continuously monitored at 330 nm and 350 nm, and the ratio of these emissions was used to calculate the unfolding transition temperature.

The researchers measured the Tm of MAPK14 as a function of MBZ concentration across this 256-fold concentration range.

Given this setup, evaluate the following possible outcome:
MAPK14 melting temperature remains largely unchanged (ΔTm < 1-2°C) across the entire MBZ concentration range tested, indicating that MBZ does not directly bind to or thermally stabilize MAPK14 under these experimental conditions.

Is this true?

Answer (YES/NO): NO